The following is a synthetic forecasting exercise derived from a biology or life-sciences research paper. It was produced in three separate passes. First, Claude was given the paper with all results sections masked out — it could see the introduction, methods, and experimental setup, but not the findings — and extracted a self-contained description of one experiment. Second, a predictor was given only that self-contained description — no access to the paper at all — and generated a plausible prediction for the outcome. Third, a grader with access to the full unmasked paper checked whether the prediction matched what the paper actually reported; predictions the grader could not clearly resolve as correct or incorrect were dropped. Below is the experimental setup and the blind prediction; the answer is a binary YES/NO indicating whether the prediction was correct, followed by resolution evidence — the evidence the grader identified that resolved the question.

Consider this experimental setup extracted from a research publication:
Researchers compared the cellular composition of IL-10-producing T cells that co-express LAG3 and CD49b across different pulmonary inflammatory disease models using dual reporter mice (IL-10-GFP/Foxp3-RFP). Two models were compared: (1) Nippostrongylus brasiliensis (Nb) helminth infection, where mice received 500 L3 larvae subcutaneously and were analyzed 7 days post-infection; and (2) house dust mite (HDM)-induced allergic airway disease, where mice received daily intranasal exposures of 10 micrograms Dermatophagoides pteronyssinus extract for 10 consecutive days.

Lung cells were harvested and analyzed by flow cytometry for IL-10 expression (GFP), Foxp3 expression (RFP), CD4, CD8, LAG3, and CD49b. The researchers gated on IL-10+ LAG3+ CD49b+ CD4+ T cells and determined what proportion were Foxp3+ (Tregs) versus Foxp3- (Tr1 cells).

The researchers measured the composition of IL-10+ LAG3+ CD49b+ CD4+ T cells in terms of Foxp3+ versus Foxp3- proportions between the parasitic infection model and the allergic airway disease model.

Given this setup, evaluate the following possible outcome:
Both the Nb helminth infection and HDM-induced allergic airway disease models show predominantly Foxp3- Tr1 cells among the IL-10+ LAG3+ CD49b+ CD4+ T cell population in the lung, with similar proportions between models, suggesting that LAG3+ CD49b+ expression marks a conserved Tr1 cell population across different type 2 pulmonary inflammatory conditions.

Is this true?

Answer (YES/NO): NO